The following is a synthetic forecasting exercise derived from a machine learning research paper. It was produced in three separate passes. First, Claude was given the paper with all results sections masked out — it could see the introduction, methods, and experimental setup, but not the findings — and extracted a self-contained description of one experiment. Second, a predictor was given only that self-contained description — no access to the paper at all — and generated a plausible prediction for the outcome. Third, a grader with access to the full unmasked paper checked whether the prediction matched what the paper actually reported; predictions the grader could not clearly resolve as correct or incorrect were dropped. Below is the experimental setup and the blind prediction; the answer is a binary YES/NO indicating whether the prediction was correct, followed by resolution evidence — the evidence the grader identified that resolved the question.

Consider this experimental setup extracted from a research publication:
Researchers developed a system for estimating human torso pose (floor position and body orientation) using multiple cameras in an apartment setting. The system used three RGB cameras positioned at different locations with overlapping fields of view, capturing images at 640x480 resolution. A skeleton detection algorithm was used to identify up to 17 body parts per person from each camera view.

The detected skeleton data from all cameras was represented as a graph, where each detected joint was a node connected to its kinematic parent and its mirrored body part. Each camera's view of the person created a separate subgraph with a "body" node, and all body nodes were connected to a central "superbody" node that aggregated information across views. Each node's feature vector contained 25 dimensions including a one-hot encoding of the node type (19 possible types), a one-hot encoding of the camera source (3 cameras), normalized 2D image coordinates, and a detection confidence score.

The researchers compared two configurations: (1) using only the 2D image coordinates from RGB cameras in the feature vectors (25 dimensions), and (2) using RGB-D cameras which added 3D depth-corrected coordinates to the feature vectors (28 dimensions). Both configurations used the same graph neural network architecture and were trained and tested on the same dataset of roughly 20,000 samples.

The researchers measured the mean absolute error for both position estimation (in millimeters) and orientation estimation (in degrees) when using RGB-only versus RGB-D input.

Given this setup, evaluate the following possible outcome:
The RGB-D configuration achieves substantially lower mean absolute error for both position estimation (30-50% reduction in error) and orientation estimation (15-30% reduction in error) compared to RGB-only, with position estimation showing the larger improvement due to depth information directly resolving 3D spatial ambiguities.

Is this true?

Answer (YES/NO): NO